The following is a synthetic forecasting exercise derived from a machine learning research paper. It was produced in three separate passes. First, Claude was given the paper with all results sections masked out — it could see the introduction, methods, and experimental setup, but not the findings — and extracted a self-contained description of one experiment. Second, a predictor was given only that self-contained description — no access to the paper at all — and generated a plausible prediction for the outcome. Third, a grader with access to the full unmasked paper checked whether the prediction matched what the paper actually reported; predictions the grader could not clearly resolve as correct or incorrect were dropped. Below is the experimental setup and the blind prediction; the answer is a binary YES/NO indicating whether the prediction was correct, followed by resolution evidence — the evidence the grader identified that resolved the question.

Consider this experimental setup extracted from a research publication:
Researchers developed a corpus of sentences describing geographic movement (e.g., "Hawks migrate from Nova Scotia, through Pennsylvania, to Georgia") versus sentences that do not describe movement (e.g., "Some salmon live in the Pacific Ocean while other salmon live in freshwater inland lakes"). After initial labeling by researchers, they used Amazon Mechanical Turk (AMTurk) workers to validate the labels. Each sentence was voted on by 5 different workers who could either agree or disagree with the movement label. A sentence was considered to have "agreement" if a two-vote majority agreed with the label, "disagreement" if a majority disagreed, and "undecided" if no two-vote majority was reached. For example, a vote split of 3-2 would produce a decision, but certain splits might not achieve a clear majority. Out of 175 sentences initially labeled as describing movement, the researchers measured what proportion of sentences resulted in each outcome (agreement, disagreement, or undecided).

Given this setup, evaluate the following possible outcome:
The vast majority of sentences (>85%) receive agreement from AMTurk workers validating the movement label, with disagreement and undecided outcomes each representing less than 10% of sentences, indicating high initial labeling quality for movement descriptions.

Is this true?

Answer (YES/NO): NO